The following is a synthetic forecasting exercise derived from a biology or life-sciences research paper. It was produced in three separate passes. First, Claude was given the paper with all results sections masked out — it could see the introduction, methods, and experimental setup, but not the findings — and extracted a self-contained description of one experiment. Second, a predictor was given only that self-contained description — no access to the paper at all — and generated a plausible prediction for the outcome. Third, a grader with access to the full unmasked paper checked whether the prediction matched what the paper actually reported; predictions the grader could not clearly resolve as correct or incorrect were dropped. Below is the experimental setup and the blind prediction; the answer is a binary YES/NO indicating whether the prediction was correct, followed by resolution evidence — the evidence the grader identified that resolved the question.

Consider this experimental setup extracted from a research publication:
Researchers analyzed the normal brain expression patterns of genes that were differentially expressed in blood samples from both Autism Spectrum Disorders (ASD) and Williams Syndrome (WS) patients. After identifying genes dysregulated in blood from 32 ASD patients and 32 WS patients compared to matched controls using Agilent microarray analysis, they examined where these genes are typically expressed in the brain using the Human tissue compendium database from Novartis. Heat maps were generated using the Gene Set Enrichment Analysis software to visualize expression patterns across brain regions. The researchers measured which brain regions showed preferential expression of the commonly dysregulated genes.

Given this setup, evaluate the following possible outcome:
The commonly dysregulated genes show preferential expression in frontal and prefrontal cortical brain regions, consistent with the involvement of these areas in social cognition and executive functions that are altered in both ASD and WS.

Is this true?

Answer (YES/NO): NO